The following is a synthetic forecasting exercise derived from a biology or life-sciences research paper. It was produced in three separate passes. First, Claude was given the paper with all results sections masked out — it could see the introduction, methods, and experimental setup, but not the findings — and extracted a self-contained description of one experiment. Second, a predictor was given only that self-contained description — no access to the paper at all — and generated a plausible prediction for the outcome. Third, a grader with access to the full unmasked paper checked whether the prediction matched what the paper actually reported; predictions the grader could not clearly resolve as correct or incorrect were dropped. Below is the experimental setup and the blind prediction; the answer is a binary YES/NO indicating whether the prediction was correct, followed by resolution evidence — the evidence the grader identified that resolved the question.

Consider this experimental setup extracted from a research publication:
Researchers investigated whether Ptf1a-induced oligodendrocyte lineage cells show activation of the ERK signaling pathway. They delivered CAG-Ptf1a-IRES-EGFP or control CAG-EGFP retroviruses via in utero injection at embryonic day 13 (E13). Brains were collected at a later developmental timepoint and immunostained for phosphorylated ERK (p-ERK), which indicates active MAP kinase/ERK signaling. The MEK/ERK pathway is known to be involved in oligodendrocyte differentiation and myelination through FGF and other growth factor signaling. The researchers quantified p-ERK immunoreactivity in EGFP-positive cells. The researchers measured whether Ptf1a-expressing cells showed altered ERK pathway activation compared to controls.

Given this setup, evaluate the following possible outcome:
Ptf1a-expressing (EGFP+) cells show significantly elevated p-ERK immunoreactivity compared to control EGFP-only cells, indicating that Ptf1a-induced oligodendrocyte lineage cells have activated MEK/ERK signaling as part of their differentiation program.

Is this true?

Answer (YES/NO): YES